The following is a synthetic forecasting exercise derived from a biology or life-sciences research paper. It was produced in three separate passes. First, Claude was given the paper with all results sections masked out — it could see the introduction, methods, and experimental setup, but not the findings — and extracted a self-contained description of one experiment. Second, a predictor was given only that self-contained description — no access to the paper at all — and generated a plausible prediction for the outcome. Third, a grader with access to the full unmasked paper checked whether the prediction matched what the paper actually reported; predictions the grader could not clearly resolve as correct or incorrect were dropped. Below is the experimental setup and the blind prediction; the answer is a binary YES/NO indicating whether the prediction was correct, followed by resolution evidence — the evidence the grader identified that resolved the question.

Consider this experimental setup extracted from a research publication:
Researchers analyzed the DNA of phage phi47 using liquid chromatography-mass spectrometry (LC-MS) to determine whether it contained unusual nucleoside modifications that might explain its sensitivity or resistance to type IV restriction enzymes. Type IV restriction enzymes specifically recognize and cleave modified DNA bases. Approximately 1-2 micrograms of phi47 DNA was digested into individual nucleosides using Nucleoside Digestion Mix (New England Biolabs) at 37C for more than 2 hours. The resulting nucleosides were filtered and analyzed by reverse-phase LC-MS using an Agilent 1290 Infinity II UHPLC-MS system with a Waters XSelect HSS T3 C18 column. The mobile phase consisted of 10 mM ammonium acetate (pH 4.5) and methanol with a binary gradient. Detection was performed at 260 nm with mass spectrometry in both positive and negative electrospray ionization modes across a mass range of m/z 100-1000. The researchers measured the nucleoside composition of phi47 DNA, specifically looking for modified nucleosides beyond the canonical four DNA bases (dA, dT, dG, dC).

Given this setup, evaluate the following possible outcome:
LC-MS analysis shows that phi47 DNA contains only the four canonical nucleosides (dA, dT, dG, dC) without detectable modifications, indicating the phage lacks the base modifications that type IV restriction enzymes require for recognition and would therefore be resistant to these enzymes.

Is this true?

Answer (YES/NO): NO